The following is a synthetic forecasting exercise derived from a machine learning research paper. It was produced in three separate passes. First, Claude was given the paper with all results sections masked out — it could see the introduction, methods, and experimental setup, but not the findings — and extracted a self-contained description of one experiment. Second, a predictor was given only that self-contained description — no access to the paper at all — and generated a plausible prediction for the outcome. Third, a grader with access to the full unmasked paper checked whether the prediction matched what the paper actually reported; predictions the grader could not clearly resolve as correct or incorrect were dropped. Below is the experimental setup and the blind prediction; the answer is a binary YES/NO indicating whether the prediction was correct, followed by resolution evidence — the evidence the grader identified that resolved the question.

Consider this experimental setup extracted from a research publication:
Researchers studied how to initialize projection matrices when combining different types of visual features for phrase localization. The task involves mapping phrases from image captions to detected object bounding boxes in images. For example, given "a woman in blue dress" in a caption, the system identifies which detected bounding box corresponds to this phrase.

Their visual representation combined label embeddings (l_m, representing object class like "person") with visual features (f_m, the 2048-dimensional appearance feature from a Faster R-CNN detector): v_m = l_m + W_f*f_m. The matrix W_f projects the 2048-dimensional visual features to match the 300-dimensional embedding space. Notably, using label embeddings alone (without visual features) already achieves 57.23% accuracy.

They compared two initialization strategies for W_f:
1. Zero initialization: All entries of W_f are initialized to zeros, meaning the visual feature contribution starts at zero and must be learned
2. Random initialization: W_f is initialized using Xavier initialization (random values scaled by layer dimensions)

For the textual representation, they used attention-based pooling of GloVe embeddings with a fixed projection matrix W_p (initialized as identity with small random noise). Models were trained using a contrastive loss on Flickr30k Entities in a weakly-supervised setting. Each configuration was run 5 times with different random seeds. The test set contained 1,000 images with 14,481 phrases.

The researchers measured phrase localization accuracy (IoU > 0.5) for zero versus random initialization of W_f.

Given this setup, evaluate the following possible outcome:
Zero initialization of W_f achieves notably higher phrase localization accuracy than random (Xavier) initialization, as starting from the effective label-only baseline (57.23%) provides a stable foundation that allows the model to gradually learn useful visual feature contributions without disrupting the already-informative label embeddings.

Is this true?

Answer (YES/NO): YES